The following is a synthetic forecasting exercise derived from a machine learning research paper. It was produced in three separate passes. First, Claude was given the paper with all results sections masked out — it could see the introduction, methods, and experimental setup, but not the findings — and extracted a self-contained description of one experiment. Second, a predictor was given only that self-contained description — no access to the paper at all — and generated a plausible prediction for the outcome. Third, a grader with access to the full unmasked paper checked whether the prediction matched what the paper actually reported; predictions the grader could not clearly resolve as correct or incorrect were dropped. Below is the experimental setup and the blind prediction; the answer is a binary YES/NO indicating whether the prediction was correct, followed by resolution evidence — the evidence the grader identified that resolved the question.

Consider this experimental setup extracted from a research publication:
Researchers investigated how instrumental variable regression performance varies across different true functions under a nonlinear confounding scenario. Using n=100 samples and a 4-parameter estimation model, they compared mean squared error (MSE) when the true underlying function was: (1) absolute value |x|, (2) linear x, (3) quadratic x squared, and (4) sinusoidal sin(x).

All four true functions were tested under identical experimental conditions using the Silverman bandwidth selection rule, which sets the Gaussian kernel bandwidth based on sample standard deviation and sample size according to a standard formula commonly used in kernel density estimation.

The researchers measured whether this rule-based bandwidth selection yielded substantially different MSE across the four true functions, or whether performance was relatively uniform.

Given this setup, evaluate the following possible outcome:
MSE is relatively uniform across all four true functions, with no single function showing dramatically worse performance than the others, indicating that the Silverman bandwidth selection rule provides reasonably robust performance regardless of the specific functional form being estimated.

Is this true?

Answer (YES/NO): NO